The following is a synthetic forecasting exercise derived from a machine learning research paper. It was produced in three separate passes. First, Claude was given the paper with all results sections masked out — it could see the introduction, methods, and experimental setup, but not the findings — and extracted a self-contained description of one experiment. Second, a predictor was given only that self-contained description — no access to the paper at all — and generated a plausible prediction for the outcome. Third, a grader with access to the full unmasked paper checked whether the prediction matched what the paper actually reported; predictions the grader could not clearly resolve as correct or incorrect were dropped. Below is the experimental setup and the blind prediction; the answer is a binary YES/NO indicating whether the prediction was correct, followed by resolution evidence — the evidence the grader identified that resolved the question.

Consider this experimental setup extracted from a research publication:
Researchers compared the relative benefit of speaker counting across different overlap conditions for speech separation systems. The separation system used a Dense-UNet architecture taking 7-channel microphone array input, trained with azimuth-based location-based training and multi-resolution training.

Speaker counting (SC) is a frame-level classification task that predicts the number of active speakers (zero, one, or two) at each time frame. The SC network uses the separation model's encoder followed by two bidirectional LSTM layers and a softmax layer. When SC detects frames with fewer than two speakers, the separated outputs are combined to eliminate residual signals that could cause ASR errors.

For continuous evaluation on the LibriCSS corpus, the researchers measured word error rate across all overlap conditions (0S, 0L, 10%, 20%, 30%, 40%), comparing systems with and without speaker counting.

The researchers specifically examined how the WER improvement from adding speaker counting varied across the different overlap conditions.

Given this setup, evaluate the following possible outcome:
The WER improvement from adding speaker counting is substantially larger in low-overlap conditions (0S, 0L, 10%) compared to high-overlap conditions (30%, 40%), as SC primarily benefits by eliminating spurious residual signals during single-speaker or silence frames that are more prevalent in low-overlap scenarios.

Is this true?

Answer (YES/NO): YES